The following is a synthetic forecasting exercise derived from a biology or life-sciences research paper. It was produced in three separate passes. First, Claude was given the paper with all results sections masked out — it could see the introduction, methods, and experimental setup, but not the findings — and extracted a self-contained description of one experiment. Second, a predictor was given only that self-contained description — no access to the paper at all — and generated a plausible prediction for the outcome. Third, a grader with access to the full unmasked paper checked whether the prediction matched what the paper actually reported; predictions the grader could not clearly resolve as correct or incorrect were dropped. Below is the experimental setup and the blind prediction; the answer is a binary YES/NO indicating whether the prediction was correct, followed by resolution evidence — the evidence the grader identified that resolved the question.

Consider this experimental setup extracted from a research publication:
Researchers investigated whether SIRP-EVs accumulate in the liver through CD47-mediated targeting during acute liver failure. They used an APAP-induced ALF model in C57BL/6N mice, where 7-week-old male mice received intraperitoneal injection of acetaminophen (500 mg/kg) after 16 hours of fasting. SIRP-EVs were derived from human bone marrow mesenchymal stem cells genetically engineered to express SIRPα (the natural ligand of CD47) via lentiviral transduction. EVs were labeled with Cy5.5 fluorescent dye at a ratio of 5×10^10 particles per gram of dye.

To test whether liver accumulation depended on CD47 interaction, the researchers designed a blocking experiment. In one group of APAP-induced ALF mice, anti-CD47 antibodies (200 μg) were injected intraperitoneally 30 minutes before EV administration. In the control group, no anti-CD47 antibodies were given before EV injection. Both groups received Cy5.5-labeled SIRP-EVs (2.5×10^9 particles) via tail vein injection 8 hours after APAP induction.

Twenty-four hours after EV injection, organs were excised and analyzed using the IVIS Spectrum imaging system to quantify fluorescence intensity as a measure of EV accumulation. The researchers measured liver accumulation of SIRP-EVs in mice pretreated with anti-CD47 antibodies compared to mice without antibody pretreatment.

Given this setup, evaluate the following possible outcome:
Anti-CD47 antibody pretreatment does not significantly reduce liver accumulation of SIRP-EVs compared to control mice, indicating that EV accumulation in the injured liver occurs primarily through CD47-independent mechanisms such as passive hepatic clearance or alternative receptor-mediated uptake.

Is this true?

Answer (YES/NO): NO